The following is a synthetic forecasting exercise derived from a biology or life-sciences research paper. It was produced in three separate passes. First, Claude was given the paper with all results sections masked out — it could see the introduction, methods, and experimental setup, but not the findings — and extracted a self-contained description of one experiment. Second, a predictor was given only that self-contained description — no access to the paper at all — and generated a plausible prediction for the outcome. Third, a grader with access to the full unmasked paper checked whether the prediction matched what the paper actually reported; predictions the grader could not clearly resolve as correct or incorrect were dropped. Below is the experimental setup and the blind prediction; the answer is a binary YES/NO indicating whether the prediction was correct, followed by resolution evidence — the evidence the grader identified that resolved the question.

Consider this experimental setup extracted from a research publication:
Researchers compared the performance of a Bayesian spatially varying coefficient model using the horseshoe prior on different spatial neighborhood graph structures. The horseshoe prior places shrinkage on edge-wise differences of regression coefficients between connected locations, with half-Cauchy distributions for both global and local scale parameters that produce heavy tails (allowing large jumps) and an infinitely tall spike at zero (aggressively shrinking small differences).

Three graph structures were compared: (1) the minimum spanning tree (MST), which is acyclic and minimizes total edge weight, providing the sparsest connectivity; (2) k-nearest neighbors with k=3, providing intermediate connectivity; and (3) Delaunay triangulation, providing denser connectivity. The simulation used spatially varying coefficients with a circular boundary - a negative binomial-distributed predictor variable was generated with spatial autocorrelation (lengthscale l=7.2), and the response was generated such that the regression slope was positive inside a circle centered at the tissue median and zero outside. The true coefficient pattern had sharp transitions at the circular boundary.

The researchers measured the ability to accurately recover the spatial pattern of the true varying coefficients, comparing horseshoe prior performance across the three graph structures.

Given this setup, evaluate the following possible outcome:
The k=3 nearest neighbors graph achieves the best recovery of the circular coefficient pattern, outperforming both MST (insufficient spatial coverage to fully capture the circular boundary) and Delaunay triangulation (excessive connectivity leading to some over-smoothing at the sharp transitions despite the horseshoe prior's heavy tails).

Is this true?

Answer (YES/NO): NO